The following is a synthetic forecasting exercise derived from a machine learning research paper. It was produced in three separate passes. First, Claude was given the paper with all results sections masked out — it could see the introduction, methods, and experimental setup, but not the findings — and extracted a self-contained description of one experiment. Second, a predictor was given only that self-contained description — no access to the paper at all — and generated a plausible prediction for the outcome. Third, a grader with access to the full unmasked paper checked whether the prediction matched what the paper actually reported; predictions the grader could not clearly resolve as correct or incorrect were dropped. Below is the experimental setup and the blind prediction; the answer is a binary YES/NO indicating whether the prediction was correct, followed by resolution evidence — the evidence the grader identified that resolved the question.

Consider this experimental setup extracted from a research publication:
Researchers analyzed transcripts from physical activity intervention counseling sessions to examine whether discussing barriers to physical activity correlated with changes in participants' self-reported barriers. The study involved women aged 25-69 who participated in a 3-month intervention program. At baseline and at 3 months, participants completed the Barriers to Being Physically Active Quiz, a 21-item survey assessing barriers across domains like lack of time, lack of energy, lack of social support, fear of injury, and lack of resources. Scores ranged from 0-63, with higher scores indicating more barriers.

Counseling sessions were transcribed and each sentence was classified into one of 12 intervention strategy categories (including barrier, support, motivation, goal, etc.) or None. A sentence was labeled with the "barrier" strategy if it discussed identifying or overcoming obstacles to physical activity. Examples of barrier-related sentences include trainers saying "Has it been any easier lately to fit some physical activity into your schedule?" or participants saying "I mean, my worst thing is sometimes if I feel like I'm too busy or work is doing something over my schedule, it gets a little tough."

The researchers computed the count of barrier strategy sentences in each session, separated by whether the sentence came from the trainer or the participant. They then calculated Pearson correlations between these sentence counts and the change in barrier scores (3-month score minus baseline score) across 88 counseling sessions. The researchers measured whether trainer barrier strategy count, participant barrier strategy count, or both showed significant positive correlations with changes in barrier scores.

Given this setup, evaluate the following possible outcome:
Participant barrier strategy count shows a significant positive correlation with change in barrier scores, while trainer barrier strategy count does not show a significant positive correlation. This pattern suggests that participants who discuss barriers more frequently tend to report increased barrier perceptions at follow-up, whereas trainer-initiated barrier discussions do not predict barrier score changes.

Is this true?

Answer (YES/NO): YES